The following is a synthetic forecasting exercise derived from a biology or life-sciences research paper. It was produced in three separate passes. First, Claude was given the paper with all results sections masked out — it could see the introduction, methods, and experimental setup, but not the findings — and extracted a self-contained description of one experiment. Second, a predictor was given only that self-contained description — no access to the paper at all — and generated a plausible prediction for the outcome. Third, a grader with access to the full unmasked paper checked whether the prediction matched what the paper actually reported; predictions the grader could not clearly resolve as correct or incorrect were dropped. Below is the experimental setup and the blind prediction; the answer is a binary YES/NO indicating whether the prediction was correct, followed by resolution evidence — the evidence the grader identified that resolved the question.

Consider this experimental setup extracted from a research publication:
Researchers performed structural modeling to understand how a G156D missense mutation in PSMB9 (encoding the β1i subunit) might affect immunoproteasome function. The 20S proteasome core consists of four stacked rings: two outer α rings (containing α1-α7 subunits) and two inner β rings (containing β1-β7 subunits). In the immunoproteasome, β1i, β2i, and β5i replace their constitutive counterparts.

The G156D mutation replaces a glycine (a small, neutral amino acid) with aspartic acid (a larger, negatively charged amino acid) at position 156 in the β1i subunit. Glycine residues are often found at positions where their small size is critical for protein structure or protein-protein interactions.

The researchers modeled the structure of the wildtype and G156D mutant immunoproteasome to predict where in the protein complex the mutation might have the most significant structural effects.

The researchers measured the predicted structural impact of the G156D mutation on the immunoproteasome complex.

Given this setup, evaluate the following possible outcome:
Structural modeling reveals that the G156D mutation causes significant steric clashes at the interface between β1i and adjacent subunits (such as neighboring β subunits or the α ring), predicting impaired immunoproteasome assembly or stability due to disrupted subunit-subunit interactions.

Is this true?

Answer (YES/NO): YES